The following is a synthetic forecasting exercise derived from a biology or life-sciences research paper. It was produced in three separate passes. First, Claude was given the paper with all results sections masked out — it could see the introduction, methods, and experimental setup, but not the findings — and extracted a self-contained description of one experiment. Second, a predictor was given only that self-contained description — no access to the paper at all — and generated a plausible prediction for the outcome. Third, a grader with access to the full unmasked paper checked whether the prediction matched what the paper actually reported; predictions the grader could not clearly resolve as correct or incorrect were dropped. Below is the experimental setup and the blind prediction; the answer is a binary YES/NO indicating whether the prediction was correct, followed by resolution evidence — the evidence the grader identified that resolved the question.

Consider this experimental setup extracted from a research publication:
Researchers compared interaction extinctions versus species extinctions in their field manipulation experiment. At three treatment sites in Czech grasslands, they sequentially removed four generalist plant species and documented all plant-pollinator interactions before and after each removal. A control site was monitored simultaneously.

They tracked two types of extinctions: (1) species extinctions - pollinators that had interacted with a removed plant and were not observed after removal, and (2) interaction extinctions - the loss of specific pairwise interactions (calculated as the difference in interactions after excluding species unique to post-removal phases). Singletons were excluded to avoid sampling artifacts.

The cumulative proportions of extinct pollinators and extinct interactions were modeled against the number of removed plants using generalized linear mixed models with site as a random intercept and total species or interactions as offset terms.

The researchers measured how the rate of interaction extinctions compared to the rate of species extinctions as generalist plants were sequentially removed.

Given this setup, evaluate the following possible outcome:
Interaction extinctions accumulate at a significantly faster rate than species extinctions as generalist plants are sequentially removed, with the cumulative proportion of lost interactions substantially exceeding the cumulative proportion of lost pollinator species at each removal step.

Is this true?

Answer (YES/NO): NO